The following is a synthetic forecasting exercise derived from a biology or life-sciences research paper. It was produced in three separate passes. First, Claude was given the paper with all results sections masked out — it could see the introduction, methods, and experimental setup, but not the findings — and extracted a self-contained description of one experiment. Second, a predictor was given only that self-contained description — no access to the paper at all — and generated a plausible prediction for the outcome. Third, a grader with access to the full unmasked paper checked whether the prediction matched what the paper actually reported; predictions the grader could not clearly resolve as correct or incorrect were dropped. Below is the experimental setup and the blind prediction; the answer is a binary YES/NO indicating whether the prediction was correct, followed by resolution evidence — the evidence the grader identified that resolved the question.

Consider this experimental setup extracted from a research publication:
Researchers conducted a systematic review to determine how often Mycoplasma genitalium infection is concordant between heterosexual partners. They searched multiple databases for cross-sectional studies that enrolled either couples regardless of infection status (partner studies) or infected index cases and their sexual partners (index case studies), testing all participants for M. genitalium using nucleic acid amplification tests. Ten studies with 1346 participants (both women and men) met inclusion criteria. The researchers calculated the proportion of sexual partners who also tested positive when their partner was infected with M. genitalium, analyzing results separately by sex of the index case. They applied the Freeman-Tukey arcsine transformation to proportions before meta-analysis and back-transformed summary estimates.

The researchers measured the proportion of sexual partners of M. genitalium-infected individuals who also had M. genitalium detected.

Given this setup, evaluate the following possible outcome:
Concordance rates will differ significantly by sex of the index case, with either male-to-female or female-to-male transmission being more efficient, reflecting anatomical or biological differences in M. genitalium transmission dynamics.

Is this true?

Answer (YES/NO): NO